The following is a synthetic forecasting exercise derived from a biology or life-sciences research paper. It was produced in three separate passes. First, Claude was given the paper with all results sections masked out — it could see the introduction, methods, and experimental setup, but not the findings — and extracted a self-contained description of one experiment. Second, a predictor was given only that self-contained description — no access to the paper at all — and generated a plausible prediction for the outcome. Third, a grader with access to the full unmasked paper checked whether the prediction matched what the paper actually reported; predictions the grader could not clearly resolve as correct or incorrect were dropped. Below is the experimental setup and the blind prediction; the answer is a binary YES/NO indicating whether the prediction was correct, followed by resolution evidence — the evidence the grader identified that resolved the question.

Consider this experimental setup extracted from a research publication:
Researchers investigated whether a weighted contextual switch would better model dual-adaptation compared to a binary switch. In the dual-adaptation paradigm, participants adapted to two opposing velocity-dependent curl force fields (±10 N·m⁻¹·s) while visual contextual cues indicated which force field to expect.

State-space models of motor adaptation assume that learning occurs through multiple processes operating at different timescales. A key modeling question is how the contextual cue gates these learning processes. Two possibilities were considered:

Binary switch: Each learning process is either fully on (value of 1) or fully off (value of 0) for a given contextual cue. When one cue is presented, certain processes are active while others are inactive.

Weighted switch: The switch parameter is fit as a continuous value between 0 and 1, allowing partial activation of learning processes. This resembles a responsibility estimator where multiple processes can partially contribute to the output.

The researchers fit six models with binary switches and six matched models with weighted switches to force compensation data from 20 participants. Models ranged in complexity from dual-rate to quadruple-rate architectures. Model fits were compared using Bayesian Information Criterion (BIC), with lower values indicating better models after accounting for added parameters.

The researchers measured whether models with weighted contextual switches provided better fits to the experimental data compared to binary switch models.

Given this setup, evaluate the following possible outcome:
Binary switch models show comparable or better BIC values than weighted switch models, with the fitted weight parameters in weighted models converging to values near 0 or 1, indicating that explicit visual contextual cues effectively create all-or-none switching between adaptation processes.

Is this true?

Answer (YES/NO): YES